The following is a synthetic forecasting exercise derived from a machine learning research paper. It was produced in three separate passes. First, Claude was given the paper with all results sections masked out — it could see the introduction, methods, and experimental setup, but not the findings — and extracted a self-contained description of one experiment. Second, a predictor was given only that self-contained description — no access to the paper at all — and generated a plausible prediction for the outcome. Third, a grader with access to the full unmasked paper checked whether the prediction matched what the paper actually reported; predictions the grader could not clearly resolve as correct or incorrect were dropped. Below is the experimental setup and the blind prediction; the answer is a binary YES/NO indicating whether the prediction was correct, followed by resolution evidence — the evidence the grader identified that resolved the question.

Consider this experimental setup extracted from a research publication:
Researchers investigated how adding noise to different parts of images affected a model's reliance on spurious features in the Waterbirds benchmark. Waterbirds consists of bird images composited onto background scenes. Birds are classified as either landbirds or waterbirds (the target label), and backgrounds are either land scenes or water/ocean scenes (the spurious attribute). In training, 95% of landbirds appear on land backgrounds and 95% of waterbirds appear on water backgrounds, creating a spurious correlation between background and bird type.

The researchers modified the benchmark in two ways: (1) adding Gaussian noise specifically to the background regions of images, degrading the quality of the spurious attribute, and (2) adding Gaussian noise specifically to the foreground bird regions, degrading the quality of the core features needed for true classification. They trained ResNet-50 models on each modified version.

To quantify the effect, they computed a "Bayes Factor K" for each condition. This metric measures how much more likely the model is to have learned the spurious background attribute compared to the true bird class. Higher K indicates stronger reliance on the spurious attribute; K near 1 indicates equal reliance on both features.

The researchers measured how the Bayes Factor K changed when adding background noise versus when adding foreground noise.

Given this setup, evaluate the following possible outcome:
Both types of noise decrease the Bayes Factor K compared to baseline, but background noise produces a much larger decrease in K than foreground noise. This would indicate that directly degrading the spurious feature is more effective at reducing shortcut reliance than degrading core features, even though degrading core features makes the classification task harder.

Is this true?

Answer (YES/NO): NO